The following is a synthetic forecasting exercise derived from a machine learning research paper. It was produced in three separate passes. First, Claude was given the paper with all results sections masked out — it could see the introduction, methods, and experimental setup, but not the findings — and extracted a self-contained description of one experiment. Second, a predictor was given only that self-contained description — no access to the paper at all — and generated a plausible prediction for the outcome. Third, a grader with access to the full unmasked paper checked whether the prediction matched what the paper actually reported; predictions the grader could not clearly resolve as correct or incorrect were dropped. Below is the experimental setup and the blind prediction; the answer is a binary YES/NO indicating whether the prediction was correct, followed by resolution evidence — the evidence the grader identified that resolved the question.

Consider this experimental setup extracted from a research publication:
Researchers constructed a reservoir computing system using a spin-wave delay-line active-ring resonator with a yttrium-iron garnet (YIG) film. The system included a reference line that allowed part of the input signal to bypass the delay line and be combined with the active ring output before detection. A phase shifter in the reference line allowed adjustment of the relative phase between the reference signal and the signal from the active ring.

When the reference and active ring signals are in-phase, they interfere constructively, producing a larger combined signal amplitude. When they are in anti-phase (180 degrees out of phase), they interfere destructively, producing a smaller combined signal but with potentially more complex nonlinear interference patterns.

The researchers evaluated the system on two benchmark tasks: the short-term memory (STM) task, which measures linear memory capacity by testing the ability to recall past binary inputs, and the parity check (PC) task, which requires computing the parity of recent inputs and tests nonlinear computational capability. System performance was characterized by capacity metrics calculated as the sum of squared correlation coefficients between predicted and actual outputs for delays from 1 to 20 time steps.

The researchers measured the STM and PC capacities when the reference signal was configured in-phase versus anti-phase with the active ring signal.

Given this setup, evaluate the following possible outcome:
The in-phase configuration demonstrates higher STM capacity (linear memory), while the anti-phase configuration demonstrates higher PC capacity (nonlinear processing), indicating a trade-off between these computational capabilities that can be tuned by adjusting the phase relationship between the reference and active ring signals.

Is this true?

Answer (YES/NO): NO